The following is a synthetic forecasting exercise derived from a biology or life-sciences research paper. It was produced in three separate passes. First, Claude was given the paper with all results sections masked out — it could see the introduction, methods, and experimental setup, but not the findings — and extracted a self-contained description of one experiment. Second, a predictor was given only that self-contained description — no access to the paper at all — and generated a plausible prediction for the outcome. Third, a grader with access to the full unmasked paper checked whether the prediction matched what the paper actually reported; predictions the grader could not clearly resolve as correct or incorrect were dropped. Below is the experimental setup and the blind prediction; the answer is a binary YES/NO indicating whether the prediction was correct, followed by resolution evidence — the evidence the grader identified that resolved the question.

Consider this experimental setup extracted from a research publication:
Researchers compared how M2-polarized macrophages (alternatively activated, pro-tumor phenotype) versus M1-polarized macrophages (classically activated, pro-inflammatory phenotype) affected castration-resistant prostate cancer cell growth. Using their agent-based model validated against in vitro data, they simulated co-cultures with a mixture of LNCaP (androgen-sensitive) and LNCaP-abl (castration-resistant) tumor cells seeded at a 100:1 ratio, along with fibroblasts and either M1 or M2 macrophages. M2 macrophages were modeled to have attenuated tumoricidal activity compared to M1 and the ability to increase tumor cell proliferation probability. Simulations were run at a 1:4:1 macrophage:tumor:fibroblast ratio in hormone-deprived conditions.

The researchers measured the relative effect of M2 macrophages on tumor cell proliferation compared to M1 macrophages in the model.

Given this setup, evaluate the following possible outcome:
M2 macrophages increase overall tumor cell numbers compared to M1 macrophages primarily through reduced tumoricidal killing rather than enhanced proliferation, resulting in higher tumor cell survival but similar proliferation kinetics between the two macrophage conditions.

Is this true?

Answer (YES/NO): NO